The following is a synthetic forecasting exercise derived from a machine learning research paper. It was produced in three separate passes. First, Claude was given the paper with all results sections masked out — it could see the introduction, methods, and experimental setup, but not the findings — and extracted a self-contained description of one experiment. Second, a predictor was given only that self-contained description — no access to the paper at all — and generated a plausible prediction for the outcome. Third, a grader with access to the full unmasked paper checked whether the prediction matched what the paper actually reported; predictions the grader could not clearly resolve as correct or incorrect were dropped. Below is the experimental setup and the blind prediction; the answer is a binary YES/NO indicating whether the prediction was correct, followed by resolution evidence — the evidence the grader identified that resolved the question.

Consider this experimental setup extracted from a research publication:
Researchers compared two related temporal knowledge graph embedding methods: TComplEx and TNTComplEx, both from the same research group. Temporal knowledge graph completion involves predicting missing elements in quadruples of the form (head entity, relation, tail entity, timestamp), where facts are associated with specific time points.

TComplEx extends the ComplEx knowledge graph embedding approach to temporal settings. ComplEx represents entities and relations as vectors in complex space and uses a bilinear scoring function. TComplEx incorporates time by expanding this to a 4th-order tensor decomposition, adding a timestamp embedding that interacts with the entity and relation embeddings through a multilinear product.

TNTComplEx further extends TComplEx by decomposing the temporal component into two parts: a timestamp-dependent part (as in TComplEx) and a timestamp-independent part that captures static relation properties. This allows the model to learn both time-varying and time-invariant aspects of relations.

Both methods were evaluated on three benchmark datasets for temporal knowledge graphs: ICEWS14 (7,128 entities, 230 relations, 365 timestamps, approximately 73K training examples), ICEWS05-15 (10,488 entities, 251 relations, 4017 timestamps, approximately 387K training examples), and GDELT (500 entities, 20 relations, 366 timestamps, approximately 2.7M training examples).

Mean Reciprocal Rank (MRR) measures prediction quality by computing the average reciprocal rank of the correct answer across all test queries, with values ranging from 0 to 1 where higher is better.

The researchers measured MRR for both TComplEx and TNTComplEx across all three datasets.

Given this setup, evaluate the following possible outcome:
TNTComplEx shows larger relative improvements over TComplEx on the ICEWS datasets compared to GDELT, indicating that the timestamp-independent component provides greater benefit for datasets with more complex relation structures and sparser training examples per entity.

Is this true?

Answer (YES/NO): NO